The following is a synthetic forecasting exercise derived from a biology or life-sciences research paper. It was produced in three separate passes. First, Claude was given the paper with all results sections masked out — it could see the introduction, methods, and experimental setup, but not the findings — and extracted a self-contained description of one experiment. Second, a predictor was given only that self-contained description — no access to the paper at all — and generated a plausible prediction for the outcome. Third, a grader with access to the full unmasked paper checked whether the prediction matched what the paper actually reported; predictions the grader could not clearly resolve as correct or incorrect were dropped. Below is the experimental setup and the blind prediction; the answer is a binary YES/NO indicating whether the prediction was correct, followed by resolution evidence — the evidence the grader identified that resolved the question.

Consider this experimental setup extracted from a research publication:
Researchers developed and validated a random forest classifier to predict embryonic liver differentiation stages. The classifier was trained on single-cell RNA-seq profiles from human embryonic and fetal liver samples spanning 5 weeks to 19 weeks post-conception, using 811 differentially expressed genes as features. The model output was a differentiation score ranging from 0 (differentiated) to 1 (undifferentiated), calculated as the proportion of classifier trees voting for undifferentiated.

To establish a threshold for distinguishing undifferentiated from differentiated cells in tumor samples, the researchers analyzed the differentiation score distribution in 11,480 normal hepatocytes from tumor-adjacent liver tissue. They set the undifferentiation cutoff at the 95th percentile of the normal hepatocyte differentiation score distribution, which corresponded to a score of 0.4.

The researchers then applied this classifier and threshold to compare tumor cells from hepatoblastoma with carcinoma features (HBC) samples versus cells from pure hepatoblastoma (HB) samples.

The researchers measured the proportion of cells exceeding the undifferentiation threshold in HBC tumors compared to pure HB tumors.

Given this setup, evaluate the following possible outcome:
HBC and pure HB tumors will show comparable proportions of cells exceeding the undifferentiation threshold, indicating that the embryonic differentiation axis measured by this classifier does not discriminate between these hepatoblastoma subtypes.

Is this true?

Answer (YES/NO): NO